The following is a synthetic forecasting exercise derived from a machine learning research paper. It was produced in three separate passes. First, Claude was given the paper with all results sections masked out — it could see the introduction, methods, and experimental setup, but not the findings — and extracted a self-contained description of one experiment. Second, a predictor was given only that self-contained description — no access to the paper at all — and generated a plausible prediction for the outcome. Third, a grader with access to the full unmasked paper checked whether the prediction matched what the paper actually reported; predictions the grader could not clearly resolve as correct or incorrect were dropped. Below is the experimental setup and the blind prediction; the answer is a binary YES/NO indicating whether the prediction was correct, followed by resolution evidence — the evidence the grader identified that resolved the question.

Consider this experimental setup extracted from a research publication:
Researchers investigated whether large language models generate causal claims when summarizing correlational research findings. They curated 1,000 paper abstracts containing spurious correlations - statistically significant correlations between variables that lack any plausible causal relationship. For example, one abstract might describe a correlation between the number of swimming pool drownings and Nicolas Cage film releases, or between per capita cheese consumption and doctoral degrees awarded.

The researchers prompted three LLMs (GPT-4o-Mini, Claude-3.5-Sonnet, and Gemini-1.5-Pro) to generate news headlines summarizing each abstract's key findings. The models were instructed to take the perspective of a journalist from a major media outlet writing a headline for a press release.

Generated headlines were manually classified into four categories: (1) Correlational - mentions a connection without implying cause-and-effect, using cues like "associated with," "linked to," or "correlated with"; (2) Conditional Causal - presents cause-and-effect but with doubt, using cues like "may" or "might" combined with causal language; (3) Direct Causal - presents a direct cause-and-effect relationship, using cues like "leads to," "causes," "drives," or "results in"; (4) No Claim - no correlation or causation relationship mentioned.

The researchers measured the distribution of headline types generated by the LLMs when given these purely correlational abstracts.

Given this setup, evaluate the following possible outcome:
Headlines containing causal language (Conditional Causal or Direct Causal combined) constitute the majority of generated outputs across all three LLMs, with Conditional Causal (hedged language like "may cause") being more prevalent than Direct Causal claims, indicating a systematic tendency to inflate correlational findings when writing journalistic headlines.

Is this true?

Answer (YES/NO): NO